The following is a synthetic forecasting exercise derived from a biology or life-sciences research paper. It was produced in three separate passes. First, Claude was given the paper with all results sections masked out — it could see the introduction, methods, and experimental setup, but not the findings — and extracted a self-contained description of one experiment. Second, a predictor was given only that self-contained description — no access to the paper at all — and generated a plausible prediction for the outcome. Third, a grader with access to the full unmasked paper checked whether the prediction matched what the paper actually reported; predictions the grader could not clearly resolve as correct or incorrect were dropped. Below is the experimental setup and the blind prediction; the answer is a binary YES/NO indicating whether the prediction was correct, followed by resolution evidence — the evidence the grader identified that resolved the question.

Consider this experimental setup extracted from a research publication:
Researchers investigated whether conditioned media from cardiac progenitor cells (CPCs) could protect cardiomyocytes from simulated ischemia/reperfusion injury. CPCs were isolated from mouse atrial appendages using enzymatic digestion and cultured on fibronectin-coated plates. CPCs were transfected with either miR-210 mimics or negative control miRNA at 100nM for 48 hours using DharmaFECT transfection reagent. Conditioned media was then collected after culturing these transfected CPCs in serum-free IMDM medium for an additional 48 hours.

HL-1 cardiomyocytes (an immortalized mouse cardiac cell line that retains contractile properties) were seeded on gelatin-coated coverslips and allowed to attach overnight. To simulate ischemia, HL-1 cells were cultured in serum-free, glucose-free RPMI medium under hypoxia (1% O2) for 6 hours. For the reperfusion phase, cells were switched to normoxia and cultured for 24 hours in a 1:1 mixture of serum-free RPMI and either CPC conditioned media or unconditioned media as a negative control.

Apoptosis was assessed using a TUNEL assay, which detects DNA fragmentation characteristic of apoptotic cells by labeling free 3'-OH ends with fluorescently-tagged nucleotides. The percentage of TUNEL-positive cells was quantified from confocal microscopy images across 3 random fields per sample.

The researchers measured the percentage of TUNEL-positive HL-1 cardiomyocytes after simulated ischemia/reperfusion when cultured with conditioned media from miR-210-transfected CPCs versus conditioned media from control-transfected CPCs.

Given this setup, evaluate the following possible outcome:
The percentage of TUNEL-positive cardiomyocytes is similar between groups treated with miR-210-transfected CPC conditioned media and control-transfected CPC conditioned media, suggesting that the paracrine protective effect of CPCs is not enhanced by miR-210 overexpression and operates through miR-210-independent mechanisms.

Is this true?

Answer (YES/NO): NO